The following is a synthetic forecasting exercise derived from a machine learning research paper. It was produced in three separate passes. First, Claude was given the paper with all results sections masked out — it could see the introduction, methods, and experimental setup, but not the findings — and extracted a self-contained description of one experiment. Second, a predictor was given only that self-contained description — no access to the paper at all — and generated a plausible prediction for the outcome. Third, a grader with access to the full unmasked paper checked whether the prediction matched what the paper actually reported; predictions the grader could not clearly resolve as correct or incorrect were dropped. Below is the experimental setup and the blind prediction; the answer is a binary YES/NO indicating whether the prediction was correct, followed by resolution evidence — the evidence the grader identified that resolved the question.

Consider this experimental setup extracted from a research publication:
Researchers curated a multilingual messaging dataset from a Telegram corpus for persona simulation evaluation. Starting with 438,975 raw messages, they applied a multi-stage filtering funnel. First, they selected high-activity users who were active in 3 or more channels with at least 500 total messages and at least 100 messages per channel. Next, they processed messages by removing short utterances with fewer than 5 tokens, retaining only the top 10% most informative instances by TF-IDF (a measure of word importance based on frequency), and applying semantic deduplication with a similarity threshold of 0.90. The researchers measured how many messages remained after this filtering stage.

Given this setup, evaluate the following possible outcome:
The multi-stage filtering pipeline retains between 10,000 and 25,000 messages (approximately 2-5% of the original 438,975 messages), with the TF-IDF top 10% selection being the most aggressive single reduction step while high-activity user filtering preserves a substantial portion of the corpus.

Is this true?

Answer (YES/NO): NO